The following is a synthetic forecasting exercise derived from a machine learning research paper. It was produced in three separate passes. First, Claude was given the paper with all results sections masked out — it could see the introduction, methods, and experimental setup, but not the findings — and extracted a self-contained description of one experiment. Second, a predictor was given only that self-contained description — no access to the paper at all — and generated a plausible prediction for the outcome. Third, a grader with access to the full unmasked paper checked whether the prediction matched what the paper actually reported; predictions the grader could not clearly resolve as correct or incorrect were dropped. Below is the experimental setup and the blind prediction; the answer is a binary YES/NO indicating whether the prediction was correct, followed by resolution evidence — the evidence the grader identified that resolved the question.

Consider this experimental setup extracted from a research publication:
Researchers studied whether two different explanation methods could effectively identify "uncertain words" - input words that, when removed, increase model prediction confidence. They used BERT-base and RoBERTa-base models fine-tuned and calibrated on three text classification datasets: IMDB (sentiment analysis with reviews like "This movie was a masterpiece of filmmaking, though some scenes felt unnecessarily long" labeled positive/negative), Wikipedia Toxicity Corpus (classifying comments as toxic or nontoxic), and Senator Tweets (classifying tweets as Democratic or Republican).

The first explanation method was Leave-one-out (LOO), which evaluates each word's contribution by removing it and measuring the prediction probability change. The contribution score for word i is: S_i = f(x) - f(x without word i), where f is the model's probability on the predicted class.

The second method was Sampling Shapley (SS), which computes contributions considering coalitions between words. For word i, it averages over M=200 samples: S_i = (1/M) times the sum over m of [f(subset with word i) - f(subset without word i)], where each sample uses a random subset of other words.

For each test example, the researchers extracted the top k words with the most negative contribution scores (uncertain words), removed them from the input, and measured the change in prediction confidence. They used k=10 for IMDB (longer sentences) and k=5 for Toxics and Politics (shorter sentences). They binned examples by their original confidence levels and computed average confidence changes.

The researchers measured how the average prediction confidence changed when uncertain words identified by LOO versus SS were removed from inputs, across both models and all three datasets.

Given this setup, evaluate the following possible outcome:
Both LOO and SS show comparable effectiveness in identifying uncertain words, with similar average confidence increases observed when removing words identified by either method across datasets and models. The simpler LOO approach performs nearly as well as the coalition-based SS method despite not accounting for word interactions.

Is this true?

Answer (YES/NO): NO